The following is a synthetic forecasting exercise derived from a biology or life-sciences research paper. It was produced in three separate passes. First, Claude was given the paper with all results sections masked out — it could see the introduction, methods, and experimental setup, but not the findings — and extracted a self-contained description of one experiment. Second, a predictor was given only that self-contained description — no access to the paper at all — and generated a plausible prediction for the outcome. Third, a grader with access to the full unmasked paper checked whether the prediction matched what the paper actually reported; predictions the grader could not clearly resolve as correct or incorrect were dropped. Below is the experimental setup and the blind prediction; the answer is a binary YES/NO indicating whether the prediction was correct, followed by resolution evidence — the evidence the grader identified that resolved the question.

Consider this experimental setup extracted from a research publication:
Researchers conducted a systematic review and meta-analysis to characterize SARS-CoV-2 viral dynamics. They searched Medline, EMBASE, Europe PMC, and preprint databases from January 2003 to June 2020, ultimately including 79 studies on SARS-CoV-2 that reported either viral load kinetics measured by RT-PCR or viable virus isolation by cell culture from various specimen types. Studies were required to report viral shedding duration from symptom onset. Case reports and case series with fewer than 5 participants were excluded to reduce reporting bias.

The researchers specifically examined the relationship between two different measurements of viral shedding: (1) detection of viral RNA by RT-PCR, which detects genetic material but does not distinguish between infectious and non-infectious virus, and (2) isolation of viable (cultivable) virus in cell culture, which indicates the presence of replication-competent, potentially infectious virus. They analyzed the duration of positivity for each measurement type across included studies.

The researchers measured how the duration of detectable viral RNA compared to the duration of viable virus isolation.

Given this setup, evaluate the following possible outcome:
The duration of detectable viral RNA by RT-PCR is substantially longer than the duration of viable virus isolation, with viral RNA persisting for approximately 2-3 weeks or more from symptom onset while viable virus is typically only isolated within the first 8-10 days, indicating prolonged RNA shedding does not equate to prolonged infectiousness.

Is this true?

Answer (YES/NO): YES